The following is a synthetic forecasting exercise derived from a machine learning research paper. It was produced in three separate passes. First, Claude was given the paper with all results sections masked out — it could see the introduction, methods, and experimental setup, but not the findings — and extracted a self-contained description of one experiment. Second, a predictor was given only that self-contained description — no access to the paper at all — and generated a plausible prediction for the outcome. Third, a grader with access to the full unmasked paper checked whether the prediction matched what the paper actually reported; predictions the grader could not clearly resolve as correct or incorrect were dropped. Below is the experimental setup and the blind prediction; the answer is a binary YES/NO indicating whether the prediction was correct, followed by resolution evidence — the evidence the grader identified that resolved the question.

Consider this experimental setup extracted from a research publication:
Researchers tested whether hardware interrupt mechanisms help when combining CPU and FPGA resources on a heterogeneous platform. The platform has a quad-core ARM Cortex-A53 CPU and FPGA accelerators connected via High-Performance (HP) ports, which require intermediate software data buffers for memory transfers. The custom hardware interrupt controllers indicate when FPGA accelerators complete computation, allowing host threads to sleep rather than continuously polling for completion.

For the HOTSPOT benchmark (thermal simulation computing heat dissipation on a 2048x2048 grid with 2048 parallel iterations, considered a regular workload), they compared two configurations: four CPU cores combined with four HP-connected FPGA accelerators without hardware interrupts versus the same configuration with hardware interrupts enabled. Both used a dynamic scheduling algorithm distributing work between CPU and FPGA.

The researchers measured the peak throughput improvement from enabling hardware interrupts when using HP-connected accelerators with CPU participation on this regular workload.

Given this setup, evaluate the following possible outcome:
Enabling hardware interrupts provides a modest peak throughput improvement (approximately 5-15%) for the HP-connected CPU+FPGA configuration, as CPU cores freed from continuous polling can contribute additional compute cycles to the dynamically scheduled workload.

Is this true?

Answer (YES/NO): YES